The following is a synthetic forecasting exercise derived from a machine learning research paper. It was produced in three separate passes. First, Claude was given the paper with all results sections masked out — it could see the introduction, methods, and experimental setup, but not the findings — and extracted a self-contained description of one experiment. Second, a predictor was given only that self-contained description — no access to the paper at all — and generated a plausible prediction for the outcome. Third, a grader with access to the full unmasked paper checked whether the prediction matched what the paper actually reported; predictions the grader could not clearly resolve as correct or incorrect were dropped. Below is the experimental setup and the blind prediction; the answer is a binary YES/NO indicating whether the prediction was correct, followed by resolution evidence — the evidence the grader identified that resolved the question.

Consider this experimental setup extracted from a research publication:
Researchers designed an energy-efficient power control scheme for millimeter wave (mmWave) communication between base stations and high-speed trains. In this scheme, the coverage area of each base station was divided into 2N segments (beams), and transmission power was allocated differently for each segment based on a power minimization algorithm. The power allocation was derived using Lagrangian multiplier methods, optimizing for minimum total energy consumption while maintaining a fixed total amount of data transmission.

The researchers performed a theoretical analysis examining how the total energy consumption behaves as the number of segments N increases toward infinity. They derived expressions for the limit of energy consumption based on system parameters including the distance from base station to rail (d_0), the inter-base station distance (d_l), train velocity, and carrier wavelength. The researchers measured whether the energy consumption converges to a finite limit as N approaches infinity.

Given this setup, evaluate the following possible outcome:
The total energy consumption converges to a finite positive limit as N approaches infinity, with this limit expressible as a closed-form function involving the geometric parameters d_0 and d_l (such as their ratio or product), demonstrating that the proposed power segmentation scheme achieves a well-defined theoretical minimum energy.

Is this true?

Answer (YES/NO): YES